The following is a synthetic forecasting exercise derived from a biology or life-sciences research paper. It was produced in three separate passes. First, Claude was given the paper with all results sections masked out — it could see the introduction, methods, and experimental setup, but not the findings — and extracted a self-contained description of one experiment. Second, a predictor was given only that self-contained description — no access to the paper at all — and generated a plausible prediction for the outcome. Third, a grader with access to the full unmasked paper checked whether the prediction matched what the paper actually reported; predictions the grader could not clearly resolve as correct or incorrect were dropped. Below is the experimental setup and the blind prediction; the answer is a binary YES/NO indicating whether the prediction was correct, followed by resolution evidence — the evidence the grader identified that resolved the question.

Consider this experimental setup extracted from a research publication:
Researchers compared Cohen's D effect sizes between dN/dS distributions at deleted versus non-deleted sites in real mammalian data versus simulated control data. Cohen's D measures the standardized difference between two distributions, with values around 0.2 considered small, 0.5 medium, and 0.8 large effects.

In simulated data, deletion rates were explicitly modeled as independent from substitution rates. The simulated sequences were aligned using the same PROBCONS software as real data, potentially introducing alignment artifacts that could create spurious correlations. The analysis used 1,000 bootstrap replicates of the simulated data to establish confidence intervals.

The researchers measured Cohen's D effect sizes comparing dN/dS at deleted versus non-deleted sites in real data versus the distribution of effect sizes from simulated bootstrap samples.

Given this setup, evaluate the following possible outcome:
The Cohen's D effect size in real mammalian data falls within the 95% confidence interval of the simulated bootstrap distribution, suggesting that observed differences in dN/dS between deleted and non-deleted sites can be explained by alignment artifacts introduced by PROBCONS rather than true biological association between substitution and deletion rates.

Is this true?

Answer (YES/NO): NO